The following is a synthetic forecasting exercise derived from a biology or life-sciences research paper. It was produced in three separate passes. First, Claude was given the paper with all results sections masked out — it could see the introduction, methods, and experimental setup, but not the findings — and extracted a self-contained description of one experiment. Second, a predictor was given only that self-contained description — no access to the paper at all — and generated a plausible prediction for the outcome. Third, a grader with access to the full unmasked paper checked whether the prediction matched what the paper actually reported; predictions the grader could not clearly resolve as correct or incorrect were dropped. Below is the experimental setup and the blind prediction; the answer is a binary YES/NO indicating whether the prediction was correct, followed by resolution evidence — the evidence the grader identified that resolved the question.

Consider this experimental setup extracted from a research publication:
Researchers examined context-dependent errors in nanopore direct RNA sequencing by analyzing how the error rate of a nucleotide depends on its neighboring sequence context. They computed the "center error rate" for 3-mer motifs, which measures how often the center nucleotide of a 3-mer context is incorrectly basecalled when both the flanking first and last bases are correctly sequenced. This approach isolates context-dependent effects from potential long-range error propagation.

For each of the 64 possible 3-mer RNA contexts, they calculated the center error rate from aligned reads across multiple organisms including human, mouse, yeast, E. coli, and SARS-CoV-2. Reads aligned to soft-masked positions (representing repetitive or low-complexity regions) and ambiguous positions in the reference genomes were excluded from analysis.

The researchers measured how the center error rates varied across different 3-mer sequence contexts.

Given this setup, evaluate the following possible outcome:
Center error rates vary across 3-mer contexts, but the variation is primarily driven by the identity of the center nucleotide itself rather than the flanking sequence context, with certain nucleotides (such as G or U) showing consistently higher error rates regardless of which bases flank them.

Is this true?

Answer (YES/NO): NO